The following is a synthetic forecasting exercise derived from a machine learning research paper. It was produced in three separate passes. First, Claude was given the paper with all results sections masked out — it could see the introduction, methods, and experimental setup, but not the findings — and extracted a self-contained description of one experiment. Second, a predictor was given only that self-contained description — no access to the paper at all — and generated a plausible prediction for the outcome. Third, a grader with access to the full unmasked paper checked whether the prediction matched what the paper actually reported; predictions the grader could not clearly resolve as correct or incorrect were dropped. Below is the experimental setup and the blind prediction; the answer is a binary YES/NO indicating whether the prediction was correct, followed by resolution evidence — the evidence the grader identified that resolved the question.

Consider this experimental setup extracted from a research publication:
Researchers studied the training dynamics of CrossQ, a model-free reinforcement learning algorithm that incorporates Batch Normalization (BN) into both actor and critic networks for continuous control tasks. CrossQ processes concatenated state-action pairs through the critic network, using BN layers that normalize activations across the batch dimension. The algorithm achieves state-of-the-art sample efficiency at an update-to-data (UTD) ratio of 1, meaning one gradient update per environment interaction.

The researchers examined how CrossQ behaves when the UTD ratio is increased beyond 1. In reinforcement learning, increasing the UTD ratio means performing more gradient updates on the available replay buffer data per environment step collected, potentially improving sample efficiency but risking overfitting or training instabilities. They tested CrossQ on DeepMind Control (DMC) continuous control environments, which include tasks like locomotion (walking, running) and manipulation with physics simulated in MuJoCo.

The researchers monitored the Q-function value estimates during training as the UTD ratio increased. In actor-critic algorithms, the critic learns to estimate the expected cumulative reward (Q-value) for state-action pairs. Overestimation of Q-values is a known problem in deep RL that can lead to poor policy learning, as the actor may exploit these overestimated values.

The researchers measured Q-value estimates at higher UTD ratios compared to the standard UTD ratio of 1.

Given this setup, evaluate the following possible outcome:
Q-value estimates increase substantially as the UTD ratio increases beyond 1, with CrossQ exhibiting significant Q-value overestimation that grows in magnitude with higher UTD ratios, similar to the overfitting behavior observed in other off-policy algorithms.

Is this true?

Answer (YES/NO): YES